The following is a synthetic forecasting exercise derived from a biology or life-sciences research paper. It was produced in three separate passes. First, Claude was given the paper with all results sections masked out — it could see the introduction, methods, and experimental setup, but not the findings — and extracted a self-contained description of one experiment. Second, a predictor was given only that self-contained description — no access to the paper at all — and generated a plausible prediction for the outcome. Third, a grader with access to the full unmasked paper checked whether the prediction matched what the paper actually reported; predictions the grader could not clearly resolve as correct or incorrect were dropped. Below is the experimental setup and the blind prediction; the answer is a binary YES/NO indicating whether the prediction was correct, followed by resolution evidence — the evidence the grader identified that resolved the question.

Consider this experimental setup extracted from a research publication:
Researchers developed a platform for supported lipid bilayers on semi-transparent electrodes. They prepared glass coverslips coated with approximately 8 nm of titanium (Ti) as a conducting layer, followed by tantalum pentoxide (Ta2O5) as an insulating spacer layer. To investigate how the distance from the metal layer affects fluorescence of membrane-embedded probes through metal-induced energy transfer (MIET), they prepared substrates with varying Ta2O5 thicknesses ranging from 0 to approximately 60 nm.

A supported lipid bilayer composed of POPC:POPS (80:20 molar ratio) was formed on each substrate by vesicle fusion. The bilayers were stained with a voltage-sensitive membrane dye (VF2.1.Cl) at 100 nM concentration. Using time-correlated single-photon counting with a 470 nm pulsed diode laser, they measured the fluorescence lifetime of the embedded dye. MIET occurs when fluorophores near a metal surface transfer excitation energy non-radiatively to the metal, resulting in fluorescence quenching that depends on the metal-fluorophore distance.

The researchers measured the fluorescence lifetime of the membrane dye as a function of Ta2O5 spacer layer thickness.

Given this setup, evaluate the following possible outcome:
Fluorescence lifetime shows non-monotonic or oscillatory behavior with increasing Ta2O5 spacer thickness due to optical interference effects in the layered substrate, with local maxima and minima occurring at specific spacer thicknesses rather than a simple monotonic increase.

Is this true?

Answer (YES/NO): NO